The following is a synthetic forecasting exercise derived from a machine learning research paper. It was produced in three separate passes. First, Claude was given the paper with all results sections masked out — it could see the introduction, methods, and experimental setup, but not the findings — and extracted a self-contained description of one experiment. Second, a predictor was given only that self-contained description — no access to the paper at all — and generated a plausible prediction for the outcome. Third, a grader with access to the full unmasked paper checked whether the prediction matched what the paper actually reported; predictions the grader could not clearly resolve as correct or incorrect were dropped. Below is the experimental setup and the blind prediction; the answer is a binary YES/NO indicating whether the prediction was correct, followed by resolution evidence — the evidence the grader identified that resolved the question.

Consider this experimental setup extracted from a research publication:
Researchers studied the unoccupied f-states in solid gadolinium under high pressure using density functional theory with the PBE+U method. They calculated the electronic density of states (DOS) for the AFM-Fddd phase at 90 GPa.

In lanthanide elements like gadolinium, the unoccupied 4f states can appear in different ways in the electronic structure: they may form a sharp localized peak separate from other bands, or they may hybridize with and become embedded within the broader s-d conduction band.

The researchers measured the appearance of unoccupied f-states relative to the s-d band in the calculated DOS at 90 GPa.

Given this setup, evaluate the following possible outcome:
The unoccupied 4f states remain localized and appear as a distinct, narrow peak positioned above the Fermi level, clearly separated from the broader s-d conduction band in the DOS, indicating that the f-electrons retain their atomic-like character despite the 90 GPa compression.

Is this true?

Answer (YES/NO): NO